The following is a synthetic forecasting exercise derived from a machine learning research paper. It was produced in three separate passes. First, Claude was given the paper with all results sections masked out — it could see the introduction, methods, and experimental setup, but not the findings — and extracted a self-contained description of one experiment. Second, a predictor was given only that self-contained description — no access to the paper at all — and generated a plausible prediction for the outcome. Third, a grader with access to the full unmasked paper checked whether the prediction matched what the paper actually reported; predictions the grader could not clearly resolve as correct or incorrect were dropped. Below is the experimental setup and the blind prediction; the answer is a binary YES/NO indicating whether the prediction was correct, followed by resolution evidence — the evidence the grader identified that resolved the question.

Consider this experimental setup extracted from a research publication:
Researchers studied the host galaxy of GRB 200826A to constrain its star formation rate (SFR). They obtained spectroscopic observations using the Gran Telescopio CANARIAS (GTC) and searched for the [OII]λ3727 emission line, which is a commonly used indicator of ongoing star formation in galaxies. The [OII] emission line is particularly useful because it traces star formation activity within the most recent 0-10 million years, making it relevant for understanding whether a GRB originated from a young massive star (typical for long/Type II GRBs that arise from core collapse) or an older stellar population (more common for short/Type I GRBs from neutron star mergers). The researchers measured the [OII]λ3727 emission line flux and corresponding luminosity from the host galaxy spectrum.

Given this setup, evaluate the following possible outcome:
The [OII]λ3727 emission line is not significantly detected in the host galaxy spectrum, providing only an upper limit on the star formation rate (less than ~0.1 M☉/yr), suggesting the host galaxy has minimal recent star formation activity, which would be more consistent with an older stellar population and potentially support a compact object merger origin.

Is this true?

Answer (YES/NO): NO